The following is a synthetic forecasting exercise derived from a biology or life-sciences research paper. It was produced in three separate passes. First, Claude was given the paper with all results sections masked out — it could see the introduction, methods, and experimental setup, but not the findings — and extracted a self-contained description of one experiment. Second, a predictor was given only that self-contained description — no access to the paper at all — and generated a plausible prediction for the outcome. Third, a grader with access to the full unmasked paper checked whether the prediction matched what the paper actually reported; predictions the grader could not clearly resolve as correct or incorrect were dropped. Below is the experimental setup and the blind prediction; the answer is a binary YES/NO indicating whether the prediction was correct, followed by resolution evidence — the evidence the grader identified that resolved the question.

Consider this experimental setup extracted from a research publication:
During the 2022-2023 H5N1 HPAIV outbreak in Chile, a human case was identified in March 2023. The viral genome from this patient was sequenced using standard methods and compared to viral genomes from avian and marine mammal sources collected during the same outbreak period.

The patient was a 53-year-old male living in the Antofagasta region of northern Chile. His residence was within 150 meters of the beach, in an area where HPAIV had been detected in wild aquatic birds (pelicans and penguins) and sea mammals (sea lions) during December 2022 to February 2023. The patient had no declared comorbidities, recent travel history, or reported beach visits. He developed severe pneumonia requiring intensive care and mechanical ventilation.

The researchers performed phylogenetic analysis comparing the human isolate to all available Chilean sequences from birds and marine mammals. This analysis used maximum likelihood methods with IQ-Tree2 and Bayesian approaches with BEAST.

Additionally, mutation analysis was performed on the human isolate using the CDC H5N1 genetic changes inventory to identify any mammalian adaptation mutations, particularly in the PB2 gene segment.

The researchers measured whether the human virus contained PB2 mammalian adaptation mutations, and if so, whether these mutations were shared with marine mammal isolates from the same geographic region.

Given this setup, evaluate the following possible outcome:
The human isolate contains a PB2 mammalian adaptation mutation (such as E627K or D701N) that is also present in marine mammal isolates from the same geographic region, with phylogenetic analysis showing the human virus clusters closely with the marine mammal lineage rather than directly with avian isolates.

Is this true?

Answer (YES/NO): YES